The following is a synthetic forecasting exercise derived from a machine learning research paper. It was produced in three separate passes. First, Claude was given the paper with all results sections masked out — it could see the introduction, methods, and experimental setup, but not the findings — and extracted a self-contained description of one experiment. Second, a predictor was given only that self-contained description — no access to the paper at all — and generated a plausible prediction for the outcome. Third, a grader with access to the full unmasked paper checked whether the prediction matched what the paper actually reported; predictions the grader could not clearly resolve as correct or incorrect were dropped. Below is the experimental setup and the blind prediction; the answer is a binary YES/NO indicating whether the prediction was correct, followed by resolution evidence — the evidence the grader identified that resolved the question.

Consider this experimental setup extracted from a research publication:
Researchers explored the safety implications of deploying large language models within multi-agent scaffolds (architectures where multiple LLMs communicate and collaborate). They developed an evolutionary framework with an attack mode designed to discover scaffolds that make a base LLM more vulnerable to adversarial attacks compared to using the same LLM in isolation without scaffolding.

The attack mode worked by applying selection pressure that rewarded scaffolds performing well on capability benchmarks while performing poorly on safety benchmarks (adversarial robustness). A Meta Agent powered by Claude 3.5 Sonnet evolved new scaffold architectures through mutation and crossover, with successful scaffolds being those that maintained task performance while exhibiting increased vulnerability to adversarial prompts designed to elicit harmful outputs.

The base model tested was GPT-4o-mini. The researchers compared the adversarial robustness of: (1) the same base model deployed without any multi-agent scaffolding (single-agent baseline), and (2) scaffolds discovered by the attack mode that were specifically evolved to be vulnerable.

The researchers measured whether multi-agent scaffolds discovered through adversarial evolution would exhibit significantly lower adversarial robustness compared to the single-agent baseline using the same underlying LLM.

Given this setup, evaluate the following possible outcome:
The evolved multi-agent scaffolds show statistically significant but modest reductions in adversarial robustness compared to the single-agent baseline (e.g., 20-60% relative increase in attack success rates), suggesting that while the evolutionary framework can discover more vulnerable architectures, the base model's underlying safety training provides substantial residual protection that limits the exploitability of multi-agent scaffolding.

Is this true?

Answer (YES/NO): NO